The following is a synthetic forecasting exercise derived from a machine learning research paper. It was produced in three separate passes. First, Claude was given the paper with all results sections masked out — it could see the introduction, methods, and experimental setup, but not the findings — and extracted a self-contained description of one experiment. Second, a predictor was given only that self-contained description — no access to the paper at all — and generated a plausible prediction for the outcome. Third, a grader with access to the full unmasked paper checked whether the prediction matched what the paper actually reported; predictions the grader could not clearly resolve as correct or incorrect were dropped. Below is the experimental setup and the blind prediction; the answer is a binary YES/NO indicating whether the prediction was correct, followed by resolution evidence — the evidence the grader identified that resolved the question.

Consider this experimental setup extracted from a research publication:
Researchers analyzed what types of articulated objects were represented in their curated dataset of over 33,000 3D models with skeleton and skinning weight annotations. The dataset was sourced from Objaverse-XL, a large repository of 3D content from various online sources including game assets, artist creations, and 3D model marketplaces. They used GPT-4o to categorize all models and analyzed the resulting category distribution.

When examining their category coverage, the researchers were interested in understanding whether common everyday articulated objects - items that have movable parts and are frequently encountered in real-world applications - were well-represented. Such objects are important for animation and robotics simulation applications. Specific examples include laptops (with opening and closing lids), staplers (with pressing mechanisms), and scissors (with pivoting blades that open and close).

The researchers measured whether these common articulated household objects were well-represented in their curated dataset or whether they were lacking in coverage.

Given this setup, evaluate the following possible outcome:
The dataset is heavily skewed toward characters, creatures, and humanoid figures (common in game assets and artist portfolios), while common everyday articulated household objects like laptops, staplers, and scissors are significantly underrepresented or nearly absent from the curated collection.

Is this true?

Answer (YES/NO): YES